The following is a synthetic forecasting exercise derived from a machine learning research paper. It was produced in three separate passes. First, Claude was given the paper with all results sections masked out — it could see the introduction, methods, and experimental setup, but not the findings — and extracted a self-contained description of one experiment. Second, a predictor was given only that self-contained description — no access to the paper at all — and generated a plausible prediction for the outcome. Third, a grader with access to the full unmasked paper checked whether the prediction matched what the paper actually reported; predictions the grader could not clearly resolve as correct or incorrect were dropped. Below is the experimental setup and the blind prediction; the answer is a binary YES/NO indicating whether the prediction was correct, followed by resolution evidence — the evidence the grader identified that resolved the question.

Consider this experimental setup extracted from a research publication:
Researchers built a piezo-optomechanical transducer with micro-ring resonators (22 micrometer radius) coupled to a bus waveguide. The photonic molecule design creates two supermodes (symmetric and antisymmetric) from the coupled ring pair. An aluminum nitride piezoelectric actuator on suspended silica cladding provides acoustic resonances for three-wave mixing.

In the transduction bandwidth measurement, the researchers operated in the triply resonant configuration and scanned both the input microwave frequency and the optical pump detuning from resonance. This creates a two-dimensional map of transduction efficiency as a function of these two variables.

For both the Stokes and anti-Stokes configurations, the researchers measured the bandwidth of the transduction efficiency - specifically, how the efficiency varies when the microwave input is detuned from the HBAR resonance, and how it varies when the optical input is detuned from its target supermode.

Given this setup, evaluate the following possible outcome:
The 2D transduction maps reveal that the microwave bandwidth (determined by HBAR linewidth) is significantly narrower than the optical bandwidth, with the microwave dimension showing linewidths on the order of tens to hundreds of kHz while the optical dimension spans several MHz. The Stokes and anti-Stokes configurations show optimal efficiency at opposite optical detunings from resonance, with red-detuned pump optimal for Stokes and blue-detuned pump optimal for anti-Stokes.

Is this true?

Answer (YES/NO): NO